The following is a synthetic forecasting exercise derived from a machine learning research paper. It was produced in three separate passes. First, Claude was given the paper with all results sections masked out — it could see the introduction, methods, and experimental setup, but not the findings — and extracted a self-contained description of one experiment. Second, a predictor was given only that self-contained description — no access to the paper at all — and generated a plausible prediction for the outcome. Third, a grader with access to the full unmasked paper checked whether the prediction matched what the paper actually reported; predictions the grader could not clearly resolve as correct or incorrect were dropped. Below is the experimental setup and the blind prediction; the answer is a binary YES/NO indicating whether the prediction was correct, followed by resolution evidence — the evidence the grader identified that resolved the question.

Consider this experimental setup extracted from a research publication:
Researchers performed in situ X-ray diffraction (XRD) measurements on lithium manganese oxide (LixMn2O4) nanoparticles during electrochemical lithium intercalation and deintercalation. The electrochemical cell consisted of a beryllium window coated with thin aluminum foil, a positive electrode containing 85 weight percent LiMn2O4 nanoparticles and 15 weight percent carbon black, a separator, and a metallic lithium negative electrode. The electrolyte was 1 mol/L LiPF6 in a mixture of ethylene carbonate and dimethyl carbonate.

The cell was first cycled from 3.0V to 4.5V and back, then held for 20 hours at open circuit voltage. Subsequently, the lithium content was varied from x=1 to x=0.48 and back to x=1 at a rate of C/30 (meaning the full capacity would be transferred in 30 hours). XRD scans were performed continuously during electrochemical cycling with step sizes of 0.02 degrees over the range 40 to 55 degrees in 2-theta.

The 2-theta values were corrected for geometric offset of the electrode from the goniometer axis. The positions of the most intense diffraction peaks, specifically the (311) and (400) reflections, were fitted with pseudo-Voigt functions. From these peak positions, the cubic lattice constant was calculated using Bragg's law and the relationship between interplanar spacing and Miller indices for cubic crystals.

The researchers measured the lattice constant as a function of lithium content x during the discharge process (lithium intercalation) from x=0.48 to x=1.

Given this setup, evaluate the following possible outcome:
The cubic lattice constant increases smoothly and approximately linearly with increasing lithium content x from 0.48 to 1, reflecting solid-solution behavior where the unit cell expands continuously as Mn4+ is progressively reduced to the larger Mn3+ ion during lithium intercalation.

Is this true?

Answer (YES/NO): YES